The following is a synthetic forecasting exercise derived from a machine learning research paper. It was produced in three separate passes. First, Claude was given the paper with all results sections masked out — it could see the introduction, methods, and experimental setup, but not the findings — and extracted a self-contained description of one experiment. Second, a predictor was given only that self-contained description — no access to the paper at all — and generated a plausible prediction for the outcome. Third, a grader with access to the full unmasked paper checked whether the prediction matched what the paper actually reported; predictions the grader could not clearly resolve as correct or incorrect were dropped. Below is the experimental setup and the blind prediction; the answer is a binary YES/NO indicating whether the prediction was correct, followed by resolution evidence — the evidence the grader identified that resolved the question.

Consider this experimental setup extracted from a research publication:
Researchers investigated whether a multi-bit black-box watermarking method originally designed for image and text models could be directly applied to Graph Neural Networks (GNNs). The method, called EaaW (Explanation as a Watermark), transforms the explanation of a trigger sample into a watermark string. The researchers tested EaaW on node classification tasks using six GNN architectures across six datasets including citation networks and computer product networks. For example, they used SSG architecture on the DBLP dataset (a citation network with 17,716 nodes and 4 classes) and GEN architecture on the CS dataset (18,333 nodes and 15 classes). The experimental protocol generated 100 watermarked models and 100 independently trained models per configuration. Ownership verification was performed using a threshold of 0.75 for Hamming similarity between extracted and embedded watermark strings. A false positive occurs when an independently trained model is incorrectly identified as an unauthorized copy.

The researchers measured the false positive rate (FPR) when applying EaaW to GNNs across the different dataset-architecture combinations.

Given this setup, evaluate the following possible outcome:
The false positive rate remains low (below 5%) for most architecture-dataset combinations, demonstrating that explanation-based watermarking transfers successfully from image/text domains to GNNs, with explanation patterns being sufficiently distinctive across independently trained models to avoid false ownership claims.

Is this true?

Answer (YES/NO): NO